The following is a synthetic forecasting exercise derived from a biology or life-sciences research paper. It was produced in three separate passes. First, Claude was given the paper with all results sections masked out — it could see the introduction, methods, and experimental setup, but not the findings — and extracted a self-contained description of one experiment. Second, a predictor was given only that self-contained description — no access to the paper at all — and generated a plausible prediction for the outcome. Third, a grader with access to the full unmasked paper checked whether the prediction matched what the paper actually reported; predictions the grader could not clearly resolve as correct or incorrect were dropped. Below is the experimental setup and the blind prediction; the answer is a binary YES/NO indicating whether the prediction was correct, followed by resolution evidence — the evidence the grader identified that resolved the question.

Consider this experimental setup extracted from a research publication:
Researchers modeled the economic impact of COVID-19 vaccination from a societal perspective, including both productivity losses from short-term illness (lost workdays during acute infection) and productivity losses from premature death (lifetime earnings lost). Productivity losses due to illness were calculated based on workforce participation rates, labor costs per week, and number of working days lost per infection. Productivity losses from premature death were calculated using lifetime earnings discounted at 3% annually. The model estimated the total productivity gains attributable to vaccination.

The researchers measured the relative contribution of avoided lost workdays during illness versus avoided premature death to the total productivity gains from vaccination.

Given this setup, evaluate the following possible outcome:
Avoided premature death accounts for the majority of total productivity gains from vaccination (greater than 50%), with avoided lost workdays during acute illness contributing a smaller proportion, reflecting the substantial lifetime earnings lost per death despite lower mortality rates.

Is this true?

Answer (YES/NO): NO